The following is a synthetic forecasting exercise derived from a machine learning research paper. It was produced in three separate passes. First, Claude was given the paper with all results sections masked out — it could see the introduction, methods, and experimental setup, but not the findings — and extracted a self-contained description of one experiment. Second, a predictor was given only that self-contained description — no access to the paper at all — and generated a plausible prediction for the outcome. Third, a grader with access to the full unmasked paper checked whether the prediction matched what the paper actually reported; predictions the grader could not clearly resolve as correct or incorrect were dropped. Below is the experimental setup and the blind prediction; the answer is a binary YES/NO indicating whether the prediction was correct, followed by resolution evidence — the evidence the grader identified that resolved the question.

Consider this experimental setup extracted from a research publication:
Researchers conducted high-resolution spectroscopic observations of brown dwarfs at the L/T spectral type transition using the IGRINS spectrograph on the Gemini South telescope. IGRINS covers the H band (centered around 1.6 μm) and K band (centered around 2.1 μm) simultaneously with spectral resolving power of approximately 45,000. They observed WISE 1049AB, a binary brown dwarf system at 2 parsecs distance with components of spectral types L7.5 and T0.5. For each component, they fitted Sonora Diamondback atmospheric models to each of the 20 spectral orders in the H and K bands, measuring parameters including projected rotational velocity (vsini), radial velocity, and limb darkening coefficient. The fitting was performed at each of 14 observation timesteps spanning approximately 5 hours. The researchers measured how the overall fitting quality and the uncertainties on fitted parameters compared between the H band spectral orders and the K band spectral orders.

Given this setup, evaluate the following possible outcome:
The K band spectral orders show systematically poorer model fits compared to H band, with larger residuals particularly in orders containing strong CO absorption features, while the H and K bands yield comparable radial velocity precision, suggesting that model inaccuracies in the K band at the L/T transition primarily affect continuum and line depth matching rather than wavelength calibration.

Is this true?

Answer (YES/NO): NO